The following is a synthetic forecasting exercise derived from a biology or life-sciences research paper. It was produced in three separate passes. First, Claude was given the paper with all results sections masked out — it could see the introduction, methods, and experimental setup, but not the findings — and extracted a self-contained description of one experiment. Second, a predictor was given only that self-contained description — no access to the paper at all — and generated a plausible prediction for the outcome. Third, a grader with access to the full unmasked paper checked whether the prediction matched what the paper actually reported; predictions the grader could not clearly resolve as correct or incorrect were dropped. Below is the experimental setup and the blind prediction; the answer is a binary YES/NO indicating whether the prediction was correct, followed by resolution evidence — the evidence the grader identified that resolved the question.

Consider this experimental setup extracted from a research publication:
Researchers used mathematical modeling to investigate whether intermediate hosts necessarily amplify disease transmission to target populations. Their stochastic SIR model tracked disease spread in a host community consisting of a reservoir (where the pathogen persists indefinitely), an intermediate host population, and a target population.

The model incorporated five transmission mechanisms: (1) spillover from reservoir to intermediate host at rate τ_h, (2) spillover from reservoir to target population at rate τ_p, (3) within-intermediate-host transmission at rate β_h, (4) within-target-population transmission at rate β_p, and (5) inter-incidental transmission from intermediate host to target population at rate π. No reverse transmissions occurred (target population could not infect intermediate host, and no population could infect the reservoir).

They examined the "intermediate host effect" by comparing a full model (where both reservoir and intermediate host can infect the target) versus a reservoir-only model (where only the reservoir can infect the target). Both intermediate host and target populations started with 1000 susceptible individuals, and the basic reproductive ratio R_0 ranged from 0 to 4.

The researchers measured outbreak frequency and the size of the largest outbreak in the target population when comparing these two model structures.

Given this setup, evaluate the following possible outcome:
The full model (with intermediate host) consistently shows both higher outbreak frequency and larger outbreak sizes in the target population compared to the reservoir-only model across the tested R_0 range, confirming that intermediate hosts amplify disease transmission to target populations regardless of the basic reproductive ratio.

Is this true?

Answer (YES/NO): NO